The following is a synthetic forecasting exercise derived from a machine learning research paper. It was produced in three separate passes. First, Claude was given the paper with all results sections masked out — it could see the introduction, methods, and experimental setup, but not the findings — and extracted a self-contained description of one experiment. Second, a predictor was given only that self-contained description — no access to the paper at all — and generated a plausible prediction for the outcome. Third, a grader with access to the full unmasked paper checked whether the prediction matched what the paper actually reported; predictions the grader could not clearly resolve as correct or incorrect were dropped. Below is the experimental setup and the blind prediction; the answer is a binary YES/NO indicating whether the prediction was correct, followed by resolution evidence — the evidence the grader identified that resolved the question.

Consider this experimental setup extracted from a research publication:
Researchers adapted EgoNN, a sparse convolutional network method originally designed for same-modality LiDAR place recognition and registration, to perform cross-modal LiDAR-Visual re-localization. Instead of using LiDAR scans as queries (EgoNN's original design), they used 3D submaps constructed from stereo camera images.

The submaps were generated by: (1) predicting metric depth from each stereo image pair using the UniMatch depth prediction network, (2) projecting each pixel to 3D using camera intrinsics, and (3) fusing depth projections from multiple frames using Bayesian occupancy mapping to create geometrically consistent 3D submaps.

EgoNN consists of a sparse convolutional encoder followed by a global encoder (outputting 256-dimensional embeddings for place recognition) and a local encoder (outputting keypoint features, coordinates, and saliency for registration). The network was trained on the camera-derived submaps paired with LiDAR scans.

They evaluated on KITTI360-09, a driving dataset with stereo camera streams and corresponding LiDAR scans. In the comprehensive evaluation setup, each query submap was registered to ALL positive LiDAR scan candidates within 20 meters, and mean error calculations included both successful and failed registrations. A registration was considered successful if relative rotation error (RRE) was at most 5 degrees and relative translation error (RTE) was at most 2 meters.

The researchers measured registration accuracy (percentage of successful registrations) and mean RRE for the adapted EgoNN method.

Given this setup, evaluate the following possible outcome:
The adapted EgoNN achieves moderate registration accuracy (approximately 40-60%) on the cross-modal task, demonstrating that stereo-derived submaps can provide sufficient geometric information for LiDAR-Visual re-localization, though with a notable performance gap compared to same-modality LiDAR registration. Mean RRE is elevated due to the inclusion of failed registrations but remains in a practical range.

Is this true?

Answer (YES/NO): NO